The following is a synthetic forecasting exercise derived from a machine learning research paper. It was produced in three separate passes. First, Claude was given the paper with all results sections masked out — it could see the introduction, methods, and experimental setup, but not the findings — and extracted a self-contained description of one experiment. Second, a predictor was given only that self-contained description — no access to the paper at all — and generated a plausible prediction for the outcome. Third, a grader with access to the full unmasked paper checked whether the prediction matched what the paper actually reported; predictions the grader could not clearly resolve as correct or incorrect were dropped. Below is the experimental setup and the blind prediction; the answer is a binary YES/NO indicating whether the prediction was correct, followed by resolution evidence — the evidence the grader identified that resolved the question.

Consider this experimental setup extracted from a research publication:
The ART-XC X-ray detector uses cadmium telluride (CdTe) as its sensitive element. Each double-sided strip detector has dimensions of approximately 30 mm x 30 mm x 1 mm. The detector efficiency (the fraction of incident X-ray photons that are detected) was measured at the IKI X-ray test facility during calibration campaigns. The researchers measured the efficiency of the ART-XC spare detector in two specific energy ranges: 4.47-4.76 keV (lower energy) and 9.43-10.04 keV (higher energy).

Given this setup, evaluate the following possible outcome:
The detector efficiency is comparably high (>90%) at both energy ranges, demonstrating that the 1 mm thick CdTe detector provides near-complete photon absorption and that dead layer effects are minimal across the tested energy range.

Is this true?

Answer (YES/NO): NO